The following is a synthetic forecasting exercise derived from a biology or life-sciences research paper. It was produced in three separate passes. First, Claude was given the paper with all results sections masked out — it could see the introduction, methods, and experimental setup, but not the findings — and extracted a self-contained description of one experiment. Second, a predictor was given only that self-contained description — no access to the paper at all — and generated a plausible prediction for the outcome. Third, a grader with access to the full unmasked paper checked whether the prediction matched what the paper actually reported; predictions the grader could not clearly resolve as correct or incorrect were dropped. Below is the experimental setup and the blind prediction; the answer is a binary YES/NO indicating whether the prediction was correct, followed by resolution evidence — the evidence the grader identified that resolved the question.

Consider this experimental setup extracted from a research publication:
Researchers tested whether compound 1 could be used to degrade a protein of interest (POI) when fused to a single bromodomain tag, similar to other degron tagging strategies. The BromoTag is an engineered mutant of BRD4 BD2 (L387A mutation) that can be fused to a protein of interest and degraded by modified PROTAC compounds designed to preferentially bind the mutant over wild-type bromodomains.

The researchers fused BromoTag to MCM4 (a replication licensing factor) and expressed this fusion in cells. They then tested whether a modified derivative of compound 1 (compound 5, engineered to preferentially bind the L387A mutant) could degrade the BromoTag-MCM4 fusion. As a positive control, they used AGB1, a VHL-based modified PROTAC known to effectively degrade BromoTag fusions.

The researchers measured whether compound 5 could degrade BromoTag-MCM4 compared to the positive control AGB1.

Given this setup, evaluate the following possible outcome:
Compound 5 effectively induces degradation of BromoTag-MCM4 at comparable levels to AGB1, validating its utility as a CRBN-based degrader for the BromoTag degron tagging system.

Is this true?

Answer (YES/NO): NO